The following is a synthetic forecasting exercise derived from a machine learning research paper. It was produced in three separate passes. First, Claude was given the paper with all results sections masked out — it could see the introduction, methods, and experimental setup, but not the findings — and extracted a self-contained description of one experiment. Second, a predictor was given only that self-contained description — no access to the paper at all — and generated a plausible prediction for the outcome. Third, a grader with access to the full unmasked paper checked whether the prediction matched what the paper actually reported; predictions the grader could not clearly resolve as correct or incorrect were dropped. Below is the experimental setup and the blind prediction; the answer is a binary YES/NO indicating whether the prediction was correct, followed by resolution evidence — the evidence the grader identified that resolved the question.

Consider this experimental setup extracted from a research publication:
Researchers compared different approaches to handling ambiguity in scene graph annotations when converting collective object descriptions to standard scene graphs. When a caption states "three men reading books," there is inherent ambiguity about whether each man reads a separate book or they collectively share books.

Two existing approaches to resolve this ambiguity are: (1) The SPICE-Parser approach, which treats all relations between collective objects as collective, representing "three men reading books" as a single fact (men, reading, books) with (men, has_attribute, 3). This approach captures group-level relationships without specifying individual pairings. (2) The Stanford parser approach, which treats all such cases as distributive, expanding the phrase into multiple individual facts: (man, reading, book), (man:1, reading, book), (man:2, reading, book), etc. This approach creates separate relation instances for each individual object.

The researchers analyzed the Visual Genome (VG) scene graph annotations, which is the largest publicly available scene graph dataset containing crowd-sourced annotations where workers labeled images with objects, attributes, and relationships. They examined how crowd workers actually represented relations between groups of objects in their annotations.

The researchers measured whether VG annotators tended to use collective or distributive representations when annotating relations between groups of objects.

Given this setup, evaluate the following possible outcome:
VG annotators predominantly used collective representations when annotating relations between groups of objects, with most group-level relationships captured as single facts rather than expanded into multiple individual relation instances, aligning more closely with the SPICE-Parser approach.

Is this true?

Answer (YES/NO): NO